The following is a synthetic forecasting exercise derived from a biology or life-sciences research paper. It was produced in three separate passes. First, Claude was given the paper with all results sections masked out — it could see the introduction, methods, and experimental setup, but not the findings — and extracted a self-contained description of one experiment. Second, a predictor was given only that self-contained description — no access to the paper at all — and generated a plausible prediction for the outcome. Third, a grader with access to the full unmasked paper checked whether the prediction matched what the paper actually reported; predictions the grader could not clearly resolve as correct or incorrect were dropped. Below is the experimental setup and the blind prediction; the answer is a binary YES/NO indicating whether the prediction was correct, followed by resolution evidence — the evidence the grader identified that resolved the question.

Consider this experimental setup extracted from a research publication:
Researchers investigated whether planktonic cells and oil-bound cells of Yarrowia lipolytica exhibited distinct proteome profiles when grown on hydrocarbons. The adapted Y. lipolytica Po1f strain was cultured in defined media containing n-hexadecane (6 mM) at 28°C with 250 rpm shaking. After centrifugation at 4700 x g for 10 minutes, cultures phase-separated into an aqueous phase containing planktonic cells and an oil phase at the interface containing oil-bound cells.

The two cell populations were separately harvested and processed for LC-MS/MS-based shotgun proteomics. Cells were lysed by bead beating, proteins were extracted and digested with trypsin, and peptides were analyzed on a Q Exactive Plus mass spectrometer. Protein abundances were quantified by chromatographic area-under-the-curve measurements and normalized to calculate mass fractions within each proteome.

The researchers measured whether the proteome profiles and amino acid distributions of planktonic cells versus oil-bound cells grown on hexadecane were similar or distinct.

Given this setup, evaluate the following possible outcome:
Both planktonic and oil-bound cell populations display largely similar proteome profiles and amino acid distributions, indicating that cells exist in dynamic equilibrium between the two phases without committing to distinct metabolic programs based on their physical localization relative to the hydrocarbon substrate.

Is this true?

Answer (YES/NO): NO